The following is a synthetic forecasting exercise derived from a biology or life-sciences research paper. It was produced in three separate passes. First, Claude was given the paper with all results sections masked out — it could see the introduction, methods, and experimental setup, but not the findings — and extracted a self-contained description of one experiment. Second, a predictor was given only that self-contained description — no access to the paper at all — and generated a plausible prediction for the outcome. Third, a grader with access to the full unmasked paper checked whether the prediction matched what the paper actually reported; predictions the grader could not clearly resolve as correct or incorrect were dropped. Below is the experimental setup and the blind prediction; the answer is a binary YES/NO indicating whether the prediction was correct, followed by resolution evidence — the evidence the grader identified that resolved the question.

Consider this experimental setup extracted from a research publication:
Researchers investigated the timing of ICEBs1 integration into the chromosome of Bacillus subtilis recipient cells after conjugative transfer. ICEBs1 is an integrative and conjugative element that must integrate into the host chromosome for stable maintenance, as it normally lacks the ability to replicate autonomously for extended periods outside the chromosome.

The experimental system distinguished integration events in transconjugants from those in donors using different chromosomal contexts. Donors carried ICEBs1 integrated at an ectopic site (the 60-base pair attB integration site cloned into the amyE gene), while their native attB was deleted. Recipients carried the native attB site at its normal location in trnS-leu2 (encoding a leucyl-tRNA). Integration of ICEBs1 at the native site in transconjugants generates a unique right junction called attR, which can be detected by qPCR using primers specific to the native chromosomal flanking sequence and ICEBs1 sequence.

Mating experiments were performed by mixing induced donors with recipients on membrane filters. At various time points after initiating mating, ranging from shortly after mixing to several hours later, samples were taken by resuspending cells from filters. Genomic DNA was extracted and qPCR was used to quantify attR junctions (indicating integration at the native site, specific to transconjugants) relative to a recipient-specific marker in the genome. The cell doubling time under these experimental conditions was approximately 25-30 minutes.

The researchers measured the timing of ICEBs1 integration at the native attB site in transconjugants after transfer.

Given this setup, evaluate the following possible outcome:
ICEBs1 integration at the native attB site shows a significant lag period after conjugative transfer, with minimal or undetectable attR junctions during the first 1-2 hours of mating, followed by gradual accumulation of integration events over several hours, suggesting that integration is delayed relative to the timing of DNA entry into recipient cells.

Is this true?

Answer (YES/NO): YES